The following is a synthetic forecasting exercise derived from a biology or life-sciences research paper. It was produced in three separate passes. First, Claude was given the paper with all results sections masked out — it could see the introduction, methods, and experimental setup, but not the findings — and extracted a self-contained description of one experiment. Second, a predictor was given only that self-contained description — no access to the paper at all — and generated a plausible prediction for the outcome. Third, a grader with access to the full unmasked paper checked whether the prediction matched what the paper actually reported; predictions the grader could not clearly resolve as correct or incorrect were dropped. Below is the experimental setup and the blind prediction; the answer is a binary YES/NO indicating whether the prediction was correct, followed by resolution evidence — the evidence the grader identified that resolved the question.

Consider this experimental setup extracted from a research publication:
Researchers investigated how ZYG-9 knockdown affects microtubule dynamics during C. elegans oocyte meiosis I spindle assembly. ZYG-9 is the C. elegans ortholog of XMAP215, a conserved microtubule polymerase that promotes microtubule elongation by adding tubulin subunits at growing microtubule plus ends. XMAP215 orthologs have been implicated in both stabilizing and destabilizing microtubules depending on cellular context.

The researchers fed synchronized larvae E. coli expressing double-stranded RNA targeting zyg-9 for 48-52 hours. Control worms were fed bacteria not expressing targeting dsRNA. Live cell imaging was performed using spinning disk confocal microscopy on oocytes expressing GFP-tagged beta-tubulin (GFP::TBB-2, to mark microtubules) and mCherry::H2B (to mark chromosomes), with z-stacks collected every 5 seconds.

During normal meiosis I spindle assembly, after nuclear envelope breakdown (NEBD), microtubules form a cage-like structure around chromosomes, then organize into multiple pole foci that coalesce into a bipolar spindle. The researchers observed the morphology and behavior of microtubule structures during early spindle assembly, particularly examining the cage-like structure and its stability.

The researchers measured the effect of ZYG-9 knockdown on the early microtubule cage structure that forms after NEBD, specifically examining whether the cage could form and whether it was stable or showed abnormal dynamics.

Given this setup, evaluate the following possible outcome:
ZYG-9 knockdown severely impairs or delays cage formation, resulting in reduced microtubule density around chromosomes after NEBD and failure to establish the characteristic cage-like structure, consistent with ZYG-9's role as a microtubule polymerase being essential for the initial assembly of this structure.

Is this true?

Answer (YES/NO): NO